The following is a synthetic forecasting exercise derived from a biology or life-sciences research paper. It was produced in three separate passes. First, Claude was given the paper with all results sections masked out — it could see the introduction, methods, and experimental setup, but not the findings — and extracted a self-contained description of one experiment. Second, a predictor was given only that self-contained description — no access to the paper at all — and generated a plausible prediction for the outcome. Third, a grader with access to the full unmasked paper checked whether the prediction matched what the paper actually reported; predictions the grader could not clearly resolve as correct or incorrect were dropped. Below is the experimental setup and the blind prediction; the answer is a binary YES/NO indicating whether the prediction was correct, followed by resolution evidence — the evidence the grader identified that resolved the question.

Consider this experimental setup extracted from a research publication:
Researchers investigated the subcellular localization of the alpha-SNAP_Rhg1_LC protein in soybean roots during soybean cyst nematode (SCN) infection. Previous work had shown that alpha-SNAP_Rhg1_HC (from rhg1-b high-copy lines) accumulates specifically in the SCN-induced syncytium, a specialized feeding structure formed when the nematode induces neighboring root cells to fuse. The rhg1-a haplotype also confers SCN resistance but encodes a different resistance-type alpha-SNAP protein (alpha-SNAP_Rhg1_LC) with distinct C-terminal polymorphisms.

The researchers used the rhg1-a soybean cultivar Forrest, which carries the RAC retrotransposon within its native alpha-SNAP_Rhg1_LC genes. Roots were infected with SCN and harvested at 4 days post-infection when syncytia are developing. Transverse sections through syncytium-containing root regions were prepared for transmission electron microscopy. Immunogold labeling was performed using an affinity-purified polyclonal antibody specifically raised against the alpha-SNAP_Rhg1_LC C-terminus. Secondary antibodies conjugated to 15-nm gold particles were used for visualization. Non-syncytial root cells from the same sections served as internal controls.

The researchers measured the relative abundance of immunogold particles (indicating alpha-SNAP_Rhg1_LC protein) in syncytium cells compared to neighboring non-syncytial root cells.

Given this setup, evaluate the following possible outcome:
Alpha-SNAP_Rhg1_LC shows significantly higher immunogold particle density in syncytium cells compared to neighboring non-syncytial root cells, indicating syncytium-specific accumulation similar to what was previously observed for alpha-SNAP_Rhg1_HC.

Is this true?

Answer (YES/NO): YES